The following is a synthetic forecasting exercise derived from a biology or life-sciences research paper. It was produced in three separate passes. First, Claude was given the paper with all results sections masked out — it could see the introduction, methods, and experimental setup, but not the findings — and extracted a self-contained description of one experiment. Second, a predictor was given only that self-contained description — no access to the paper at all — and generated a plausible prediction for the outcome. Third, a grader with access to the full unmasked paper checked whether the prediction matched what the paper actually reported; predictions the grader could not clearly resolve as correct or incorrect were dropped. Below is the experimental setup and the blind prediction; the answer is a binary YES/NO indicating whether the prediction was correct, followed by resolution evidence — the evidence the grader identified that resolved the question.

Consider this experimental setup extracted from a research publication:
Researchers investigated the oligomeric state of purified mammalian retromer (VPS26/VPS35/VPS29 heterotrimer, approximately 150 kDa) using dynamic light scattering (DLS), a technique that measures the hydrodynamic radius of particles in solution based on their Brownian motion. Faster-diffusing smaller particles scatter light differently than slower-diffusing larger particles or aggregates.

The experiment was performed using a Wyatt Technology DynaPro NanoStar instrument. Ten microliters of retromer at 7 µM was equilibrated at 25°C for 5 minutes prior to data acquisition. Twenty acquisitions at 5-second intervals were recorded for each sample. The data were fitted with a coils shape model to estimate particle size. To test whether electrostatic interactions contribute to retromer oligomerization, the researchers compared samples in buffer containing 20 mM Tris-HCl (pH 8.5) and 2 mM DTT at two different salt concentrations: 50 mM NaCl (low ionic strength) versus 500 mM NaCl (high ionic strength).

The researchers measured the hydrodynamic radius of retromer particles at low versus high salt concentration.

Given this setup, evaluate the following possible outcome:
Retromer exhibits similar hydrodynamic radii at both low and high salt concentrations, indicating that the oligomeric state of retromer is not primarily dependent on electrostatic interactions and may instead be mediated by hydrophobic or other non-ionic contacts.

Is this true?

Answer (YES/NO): NO